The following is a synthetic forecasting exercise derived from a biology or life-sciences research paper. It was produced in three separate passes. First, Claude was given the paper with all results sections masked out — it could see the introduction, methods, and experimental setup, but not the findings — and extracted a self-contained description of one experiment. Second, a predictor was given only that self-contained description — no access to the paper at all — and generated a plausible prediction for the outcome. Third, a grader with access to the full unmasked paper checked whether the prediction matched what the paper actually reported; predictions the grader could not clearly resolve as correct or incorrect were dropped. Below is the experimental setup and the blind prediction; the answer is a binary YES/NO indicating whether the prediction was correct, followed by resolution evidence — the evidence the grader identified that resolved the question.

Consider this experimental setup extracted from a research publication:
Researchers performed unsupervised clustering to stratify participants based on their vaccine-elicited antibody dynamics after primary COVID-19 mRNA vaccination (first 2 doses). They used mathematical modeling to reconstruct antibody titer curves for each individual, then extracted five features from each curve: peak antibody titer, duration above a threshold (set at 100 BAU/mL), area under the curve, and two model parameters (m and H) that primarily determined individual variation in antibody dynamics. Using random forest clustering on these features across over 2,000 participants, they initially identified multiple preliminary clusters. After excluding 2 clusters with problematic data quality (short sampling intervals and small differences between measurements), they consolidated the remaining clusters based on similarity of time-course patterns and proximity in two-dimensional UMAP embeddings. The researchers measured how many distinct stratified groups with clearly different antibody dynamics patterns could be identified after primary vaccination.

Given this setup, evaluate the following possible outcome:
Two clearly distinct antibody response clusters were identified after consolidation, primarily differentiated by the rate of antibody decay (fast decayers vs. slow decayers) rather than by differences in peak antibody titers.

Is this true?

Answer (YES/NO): NO